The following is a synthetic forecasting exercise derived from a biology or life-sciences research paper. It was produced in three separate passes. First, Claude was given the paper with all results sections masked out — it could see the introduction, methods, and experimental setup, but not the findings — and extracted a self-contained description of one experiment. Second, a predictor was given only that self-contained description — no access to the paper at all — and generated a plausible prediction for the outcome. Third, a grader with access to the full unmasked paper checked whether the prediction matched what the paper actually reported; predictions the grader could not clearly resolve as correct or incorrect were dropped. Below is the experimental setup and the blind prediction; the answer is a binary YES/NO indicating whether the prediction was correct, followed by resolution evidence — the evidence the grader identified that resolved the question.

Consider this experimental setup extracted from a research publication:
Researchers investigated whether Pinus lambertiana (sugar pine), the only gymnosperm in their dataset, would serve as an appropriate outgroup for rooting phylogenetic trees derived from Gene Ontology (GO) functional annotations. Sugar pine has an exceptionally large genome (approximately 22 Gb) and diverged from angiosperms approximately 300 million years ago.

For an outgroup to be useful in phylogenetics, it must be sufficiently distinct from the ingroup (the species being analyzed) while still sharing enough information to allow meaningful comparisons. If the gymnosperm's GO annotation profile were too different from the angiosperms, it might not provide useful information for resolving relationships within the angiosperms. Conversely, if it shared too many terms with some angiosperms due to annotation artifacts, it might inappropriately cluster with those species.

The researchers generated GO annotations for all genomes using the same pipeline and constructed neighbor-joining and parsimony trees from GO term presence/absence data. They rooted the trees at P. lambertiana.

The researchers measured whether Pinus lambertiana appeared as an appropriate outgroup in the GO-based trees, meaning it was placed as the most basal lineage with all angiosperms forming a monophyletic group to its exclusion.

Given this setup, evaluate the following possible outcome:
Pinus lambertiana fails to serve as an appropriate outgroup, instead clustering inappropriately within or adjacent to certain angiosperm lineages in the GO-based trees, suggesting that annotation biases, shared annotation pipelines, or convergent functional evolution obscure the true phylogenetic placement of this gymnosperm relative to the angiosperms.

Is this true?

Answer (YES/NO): NO